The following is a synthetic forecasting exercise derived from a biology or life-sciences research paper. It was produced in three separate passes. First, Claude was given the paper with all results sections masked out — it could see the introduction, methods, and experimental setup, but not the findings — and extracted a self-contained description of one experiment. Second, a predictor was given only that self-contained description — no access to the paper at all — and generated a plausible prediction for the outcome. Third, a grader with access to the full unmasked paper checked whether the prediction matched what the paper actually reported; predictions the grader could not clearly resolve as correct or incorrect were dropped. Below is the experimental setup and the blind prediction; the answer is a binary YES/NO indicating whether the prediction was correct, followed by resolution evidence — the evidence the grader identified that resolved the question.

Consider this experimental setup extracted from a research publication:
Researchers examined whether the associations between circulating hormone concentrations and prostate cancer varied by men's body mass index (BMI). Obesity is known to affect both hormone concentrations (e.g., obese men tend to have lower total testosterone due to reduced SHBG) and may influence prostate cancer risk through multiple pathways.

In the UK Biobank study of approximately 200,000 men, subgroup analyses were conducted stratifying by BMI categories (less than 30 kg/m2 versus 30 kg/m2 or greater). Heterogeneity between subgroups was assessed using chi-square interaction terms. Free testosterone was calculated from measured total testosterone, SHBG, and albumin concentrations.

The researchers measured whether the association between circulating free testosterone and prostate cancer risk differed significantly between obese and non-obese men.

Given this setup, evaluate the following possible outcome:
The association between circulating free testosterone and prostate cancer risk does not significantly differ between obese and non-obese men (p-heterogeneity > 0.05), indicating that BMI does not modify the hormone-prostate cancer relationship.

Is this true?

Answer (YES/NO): YES